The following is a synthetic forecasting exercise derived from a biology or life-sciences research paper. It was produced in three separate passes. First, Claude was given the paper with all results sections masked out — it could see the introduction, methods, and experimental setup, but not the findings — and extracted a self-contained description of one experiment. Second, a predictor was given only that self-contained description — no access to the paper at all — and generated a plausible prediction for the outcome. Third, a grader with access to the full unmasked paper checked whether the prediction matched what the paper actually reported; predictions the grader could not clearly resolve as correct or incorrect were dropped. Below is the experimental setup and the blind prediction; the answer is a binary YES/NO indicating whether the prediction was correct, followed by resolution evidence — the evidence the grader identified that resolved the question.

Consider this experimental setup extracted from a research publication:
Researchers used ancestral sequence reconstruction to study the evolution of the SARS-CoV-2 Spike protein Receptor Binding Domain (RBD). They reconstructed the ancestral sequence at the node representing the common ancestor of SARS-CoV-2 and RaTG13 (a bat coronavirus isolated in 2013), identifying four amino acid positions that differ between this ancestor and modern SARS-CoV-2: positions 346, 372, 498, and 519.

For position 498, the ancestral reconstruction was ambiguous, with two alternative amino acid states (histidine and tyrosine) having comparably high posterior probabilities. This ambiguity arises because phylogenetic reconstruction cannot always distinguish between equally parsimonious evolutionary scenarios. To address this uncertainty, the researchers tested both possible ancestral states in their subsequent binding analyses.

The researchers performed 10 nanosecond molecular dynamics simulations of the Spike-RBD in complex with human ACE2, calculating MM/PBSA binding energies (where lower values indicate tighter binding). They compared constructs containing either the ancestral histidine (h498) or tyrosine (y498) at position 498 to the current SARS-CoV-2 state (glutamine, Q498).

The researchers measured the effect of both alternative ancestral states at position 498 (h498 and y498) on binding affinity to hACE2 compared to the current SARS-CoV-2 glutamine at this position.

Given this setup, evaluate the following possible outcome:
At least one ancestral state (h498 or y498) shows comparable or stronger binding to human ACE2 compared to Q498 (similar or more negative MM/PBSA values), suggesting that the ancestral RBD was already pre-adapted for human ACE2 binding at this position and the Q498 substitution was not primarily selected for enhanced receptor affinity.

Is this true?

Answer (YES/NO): YES